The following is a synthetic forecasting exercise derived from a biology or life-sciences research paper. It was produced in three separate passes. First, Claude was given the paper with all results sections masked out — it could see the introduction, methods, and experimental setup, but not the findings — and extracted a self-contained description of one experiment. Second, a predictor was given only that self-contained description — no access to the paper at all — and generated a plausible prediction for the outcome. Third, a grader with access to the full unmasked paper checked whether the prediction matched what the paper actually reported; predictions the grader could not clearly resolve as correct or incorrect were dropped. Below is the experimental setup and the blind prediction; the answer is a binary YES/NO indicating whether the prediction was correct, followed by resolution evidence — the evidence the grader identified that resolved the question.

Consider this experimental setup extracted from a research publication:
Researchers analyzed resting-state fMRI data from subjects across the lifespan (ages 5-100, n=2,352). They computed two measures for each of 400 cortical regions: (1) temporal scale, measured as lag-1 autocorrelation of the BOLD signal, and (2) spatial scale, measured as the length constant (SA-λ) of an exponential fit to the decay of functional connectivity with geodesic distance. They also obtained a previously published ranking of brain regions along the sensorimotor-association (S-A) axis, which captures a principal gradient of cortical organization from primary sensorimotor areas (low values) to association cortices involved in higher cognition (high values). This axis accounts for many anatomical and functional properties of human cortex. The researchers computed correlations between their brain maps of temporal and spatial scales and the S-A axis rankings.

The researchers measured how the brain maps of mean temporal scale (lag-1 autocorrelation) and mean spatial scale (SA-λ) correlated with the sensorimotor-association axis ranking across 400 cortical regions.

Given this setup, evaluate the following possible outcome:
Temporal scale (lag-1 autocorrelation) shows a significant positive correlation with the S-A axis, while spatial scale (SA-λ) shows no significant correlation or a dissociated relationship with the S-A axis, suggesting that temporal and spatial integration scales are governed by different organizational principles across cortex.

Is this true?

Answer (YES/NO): NO